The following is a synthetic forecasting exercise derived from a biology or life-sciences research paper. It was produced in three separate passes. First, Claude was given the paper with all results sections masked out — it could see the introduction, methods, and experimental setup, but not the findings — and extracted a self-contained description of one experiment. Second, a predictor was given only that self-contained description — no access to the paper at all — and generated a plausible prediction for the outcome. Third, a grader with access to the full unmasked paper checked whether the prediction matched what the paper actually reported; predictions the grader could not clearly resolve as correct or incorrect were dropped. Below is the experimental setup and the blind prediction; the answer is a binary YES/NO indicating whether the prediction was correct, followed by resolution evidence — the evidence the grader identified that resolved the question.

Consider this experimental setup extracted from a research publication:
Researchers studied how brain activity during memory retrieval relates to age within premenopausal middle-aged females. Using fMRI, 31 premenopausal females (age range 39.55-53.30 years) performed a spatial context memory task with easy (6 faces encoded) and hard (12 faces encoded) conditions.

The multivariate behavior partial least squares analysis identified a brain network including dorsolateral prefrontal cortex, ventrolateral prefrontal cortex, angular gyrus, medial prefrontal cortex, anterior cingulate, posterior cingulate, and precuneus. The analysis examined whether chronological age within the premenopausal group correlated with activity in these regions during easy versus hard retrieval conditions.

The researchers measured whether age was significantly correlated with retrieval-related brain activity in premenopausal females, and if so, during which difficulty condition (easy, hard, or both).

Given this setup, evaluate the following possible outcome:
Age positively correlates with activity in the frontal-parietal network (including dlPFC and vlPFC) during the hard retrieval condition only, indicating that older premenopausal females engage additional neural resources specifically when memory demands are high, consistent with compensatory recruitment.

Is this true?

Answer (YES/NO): NO